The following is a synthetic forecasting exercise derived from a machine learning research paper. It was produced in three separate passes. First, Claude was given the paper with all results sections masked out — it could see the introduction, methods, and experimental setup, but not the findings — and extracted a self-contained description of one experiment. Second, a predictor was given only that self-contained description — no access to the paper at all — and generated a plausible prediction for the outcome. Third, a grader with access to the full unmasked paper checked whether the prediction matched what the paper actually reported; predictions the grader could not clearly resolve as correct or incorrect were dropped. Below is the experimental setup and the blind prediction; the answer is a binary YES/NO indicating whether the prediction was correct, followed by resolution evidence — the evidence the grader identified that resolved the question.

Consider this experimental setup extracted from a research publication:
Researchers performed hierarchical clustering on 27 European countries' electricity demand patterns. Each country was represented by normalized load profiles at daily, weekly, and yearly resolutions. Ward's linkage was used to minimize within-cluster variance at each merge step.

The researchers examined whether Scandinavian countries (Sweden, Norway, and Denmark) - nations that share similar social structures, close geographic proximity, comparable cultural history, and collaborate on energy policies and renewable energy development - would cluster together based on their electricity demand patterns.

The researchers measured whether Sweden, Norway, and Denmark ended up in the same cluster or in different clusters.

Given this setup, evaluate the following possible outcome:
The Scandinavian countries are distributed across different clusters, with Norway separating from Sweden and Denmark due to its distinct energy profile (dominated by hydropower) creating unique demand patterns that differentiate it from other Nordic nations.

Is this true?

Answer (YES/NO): NO